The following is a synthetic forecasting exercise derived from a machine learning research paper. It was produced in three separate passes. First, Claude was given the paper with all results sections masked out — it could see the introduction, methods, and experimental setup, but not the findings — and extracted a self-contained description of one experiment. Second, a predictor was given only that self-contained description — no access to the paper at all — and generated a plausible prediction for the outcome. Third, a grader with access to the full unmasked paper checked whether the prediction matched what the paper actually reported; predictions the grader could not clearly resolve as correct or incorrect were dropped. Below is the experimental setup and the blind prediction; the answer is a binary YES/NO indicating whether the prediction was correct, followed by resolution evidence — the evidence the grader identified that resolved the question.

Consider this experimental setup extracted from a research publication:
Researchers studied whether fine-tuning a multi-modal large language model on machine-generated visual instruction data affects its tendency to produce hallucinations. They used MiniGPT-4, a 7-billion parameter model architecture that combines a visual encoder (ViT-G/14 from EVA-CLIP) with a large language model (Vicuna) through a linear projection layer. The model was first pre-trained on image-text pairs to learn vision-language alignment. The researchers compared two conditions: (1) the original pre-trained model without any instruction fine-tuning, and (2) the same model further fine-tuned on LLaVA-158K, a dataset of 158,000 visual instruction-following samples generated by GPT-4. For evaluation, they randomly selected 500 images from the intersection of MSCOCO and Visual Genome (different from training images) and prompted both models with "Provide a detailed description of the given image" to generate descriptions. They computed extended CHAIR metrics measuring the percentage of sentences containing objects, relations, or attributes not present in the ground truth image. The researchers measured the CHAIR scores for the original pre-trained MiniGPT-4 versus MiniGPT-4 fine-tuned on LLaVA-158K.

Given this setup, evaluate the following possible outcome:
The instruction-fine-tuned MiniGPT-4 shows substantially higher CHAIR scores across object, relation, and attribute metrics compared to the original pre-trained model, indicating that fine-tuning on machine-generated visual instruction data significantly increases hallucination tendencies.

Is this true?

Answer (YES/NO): YES